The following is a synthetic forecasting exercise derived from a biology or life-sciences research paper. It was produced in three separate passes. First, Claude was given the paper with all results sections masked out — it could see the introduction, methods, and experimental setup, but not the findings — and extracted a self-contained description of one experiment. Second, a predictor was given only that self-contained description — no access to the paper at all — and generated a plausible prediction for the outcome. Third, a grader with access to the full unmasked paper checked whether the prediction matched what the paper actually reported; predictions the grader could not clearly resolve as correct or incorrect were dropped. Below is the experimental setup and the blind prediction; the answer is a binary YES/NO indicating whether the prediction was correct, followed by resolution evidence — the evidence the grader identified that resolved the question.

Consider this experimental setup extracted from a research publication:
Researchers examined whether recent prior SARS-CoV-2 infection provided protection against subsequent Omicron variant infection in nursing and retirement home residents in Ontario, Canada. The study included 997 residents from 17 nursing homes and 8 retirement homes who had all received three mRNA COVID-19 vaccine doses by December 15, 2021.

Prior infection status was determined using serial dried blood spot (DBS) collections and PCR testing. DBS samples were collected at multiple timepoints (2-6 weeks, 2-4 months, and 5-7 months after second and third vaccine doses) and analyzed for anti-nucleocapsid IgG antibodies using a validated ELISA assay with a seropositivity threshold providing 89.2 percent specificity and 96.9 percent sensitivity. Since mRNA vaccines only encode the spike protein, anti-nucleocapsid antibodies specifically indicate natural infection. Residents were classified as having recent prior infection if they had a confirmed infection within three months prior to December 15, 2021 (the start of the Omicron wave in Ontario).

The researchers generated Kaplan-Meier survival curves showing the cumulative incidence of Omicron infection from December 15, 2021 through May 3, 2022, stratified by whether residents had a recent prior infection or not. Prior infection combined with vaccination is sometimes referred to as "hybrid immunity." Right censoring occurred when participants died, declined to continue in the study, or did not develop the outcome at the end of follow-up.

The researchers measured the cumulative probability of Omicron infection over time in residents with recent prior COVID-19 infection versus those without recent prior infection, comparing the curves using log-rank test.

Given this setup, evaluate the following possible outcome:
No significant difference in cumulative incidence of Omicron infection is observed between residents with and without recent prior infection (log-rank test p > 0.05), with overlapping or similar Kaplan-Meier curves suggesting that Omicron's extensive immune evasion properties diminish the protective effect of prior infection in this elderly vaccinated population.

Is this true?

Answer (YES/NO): NO